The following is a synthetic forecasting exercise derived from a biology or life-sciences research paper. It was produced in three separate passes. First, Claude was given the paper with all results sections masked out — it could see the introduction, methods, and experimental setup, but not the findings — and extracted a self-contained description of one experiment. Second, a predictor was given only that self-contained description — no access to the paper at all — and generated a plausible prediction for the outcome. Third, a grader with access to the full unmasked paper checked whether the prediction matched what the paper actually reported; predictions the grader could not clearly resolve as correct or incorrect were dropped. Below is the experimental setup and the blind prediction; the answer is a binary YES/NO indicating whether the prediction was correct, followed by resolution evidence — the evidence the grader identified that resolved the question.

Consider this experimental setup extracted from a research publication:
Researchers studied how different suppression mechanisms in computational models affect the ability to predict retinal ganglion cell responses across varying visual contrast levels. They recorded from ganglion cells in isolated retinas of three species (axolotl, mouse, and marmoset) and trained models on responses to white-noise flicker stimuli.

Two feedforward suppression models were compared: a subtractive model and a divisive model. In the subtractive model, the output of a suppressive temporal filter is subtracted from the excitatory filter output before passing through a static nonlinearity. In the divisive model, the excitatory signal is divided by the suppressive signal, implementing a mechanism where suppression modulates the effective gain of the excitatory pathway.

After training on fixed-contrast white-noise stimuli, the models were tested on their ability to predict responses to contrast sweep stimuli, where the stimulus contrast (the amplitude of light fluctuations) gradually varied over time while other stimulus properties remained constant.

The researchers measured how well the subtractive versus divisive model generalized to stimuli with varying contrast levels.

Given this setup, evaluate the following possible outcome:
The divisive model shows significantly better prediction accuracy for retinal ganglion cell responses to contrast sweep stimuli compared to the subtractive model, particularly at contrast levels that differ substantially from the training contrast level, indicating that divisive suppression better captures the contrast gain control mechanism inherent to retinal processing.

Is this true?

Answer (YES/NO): YES